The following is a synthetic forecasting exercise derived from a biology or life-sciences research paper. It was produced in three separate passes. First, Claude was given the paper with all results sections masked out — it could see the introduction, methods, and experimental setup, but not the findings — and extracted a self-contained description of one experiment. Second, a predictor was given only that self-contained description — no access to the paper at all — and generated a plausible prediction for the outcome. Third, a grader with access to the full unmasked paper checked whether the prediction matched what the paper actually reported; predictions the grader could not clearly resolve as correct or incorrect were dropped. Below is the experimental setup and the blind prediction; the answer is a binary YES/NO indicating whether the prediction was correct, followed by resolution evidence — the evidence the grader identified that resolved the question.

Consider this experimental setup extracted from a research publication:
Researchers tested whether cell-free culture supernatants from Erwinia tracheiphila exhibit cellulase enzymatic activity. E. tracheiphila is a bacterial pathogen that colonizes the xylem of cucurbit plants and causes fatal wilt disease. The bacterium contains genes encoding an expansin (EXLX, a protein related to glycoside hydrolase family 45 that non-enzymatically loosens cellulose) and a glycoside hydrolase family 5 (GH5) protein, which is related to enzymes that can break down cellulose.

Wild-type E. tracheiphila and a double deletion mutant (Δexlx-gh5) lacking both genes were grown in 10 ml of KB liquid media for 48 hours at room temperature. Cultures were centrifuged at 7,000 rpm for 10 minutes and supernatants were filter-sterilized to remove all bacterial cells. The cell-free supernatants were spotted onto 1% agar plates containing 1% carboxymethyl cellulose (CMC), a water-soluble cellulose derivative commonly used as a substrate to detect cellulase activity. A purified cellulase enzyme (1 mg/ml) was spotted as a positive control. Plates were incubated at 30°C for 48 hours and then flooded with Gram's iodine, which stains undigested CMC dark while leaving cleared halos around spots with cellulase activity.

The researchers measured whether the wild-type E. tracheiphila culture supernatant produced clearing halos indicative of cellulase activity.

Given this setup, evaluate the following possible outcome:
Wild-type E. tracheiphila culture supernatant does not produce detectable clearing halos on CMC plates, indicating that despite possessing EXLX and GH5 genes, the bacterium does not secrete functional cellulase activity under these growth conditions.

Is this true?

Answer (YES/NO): YES